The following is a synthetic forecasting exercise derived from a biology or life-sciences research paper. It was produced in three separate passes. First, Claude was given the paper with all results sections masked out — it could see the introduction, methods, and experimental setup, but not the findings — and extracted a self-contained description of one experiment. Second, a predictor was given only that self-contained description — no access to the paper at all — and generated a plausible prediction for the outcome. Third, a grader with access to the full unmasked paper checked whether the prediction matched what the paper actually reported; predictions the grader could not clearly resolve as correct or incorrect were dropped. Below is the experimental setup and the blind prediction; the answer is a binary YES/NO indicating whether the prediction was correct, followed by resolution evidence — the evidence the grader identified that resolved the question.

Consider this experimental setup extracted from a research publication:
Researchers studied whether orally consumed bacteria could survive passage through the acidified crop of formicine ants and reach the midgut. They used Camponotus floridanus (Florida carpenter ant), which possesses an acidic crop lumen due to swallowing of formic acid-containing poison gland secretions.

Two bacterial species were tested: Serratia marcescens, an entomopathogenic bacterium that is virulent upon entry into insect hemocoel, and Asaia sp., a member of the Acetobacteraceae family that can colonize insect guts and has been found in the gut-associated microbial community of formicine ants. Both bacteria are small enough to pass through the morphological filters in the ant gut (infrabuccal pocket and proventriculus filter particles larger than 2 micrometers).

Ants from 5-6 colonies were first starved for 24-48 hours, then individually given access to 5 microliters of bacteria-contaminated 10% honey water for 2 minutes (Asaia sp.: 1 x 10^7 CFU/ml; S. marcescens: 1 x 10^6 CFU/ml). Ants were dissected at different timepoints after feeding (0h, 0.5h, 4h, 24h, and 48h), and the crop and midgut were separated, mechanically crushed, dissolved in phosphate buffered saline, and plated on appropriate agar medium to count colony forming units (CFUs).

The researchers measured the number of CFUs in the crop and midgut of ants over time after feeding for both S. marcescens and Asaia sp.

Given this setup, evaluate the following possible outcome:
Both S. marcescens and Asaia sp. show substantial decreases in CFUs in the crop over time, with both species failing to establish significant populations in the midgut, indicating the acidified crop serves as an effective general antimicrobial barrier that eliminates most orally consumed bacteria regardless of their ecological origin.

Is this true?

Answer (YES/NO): NO